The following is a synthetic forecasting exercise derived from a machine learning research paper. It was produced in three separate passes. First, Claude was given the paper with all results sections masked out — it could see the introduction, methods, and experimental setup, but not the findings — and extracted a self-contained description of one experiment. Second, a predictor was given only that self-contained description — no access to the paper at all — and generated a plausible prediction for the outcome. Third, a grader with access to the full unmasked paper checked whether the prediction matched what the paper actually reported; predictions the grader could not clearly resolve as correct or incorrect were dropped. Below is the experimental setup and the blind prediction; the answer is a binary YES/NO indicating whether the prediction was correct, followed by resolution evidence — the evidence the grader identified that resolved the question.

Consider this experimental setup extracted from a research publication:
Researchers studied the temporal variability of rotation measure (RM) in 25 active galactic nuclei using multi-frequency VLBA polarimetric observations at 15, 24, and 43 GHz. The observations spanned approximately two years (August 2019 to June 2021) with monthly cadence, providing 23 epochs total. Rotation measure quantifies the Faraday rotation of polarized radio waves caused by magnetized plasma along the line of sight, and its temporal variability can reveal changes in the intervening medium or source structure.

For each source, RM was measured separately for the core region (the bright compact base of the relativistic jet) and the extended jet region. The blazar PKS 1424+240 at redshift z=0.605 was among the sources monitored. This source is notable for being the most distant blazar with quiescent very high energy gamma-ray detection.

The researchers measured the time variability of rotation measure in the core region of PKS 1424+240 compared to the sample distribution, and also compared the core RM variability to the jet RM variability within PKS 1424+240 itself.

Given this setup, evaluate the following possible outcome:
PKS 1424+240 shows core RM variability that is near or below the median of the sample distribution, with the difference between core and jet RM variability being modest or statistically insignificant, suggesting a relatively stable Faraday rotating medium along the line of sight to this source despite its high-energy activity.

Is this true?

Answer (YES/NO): NO